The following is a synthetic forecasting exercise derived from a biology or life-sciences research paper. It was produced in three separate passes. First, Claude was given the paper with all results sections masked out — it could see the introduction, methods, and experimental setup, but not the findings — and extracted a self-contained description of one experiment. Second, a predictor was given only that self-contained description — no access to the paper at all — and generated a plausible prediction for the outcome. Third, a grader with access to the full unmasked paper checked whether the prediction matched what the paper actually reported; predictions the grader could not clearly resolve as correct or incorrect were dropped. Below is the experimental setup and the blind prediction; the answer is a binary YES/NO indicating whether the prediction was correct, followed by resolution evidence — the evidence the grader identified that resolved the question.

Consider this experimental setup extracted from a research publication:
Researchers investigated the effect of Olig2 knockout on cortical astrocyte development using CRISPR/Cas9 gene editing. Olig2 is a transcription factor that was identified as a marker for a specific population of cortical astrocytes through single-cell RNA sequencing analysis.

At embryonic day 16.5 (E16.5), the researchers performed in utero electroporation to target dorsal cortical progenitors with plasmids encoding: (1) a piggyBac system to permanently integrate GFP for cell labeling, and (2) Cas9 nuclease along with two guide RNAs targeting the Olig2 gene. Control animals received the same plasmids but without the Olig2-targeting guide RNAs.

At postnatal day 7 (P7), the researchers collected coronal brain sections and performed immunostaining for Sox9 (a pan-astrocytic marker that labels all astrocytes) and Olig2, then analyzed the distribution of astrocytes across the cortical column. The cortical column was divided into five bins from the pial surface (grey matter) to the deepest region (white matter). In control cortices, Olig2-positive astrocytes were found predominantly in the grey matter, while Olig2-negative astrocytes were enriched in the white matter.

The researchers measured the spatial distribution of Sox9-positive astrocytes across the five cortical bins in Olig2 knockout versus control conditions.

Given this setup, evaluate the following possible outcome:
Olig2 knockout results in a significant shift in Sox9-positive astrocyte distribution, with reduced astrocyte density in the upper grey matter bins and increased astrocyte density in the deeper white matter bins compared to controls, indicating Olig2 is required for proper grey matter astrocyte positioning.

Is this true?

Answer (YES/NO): YES